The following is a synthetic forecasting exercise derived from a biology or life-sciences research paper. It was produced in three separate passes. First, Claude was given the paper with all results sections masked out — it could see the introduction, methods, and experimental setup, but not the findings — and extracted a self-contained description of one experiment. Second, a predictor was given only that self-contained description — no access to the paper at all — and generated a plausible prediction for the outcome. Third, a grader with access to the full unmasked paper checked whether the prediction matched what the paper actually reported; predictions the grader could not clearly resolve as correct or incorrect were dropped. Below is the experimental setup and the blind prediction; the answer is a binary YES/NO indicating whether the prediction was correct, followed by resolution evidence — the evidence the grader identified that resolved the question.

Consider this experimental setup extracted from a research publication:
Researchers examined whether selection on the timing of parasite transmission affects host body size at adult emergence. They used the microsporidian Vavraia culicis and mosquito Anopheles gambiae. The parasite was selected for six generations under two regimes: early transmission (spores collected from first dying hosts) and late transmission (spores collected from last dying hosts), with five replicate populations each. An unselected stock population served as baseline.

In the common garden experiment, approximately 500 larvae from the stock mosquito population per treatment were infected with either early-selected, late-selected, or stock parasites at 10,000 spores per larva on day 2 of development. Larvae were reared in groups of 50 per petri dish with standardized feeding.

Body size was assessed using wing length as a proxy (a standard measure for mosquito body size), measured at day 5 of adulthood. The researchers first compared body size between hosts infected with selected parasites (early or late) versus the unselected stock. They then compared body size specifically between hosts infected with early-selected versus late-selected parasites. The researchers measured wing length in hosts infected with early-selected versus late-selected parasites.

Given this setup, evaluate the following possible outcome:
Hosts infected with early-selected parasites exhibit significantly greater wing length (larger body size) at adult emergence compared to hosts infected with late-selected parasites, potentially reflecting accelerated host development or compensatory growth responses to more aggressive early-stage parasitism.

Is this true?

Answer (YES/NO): NO